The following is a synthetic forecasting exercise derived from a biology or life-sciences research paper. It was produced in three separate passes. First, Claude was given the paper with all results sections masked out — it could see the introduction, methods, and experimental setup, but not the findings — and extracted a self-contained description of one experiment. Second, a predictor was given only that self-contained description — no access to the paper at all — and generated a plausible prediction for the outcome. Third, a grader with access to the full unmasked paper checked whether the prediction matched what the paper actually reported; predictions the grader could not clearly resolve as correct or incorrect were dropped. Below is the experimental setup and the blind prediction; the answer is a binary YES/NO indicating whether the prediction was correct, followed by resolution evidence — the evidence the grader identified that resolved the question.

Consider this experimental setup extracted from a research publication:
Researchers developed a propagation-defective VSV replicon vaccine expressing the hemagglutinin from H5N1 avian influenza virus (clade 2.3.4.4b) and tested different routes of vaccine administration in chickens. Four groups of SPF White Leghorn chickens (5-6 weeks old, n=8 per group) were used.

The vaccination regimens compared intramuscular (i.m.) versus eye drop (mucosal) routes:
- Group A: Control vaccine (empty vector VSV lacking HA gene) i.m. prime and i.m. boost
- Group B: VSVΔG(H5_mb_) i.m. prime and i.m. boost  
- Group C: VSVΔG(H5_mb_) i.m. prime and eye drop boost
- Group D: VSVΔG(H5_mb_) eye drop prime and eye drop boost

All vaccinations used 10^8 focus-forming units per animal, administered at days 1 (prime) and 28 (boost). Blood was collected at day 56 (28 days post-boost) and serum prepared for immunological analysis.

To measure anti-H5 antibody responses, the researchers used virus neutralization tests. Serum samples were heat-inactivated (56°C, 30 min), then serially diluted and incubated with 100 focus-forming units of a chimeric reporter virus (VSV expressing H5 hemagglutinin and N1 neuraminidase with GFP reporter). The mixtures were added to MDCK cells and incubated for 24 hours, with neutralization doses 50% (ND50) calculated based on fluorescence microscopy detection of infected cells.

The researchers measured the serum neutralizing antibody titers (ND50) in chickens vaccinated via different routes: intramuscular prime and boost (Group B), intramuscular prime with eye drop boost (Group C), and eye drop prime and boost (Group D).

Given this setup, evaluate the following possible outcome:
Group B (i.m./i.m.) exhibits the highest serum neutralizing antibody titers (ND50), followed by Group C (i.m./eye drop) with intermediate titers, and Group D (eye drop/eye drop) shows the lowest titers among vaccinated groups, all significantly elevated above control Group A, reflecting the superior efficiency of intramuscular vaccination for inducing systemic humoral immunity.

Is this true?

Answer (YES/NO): YES